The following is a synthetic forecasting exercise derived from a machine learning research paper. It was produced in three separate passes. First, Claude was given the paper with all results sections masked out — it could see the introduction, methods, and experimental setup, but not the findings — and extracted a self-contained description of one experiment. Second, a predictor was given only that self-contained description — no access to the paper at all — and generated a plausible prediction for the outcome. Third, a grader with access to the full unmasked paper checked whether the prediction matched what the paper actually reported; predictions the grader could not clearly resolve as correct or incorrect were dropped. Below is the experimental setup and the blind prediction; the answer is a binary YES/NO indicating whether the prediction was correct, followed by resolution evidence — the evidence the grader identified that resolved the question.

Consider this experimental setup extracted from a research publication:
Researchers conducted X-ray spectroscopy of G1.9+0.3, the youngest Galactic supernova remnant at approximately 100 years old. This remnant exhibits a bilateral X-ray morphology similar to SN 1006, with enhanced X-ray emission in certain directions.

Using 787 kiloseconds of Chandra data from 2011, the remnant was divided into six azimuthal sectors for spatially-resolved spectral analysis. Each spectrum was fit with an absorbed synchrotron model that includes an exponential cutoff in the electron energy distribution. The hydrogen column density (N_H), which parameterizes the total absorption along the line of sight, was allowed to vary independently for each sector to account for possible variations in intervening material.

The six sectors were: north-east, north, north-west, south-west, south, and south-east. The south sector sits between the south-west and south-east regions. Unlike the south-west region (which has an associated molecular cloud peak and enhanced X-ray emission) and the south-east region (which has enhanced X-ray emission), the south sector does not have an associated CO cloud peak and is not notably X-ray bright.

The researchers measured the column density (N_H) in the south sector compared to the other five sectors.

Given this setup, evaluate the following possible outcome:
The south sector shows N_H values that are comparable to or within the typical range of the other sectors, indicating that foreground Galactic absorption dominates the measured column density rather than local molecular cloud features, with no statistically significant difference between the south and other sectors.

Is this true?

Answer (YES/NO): NO